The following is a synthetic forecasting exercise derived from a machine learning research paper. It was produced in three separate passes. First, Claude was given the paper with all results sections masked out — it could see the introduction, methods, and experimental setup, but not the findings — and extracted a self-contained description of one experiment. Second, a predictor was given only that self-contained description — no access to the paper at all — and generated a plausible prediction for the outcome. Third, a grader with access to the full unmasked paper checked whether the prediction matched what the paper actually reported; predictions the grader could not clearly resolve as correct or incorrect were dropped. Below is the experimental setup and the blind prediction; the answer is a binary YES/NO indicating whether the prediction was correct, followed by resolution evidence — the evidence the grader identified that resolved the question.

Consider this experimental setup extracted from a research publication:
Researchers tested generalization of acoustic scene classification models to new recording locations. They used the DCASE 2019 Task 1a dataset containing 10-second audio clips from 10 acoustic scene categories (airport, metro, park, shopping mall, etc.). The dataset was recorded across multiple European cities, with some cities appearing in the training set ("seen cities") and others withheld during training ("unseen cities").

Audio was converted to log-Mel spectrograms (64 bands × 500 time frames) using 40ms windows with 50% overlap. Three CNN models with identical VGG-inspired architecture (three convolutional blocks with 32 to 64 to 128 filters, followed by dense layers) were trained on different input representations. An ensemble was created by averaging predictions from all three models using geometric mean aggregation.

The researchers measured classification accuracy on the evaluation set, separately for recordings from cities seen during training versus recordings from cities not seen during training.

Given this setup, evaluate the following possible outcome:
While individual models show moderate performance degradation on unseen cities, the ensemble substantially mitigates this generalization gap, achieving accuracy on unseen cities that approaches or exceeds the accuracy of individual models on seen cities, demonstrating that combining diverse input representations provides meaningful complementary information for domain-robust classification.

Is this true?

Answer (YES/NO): NO